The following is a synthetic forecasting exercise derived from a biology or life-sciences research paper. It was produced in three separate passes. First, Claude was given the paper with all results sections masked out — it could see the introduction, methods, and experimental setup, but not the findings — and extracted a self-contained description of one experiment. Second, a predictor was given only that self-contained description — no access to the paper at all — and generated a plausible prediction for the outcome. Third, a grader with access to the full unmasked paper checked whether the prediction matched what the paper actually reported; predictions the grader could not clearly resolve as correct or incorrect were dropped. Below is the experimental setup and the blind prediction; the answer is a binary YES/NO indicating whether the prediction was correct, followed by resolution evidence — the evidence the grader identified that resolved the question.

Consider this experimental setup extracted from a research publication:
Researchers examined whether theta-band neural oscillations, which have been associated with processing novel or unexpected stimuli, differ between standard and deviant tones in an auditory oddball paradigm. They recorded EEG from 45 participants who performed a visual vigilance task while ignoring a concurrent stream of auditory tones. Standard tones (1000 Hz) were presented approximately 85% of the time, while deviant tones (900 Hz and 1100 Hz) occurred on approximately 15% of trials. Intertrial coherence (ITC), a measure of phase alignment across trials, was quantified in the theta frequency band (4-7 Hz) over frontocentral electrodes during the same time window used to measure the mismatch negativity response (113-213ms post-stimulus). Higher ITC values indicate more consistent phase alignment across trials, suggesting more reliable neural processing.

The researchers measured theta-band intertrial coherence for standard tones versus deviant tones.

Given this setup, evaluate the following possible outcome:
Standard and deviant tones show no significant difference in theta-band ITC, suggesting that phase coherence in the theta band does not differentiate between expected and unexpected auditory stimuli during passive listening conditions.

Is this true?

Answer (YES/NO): NO